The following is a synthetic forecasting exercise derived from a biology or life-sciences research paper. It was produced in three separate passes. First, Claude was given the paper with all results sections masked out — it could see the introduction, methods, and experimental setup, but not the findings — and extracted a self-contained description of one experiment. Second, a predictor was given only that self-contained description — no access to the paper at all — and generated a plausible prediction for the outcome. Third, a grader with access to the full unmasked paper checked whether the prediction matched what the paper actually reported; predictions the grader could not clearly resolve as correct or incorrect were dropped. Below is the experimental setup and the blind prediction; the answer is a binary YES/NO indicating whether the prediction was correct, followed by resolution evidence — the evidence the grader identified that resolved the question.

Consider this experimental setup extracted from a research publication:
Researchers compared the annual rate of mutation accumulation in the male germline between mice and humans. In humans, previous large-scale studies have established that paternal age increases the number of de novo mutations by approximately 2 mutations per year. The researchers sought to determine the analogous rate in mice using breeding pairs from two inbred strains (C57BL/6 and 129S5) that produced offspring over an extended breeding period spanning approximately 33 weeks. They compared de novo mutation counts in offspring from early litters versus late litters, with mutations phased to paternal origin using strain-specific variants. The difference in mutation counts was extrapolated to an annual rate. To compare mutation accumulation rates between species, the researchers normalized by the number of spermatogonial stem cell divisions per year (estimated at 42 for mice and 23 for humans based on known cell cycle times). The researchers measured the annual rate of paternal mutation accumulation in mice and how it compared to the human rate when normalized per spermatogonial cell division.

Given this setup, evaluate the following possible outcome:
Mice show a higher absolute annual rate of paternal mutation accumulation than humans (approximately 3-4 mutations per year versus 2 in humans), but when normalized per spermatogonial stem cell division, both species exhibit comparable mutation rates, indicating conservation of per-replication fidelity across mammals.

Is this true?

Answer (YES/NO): NO